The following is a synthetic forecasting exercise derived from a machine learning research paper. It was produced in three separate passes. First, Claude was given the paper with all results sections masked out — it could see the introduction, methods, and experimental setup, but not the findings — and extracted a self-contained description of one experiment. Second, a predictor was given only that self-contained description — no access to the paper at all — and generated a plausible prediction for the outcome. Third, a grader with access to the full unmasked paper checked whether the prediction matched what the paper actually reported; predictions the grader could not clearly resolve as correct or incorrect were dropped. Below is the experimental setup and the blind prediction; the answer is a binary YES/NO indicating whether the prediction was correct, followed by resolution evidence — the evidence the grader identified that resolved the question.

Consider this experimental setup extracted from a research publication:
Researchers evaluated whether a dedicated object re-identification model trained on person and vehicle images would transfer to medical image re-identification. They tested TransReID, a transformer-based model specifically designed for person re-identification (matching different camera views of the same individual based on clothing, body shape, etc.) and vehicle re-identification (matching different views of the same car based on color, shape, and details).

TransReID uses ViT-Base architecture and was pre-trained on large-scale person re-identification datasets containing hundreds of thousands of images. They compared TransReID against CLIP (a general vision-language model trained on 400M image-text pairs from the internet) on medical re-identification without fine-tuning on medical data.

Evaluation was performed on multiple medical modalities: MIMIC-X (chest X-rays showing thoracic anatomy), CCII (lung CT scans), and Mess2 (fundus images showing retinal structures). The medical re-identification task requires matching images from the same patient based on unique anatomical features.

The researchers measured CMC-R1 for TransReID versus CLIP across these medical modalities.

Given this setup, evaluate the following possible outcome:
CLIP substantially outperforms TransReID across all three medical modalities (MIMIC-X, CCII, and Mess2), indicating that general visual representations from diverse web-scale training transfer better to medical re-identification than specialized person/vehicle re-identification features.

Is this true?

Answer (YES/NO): NO